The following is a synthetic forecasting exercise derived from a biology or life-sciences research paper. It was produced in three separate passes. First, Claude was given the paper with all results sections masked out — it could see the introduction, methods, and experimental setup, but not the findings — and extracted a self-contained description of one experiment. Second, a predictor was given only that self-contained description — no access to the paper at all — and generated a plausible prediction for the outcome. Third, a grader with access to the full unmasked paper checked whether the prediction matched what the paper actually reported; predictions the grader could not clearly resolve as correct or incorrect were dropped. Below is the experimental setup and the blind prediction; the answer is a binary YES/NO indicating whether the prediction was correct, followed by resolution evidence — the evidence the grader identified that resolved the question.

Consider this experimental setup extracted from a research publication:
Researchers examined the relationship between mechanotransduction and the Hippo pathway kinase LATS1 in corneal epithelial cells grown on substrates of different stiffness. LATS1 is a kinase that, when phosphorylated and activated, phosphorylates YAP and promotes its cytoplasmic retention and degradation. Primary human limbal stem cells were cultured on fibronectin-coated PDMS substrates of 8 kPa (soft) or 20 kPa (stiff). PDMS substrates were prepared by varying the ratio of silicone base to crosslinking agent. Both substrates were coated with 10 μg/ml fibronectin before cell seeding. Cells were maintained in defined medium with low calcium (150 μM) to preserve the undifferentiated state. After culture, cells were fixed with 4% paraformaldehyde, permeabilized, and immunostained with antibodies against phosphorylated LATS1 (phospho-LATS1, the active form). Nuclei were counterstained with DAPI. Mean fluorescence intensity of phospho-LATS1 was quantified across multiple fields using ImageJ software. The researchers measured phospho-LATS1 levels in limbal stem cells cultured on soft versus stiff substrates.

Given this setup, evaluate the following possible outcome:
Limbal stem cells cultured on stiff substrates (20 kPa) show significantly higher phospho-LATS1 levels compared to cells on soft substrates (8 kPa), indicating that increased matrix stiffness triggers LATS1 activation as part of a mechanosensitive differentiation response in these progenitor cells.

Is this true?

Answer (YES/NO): YES